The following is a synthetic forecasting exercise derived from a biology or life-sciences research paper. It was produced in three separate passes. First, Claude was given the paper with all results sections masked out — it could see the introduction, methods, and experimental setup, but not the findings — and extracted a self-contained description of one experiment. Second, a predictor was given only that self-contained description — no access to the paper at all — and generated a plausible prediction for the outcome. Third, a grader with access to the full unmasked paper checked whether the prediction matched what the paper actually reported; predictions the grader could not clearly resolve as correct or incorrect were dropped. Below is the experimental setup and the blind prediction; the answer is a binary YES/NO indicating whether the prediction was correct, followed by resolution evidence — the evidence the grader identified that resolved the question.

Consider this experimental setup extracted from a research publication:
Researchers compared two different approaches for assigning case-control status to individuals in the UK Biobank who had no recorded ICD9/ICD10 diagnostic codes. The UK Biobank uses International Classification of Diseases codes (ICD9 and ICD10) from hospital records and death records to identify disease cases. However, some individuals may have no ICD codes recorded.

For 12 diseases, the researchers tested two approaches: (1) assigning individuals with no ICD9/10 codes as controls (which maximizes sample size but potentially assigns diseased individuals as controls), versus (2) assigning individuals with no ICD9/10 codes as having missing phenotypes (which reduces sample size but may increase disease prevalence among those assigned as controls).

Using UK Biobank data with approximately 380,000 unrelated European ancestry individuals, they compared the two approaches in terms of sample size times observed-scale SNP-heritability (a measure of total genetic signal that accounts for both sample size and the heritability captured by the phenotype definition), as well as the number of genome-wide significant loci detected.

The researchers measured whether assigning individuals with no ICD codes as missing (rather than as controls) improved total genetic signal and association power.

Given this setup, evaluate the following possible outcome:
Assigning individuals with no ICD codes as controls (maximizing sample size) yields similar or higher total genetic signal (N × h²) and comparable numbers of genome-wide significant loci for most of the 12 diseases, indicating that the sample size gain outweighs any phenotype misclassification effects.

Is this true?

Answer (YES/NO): YES